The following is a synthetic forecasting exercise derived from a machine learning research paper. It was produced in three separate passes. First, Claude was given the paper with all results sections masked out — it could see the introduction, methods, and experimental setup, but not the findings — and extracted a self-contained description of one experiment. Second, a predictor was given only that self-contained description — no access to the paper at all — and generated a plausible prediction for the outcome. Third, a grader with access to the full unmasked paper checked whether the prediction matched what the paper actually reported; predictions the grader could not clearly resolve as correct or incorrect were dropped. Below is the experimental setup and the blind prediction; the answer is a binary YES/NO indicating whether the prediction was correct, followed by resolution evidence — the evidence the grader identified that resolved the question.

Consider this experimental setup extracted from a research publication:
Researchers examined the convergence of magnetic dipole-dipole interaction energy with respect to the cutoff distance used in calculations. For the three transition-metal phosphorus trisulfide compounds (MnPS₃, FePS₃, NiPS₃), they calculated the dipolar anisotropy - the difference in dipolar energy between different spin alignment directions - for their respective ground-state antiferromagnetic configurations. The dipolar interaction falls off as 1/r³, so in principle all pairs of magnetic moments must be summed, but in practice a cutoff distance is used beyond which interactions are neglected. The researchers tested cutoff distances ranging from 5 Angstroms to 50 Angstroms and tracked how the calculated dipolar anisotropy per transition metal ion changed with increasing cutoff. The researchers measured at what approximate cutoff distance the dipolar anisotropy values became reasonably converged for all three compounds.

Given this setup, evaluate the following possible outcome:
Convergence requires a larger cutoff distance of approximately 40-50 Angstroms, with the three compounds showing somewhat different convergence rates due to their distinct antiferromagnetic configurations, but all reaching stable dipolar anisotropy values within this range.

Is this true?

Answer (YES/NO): NO